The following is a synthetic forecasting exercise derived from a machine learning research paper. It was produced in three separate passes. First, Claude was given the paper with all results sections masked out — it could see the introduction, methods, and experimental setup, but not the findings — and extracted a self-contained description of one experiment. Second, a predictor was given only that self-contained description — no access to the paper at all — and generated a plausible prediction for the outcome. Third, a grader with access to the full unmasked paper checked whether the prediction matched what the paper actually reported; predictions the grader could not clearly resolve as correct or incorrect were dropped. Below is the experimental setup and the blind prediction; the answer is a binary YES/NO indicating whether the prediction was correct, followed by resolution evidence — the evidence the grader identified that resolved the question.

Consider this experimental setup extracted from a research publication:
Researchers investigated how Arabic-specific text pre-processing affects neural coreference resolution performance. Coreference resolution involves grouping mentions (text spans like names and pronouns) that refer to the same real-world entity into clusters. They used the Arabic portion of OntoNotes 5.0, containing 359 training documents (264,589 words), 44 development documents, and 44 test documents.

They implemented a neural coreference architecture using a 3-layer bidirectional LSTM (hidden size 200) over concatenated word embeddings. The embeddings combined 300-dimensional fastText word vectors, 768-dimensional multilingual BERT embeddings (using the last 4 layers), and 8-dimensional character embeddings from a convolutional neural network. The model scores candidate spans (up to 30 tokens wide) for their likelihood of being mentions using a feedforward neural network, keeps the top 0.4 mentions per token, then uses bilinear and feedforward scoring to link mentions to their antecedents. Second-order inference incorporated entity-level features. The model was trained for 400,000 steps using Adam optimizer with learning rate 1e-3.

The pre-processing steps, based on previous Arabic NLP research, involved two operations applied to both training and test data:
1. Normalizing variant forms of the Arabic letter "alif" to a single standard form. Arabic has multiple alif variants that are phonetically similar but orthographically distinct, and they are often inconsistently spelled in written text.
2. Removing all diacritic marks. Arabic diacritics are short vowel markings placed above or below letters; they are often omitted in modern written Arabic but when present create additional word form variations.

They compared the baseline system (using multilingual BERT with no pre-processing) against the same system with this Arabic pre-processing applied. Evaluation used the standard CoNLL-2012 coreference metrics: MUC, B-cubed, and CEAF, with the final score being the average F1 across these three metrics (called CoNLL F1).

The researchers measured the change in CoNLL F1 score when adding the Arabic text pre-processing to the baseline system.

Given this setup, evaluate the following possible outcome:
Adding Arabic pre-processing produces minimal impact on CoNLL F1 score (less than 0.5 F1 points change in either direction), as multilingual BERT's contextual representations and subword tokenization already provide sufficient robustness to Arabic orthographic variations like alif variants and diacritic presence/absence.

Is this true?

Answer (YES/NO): NO